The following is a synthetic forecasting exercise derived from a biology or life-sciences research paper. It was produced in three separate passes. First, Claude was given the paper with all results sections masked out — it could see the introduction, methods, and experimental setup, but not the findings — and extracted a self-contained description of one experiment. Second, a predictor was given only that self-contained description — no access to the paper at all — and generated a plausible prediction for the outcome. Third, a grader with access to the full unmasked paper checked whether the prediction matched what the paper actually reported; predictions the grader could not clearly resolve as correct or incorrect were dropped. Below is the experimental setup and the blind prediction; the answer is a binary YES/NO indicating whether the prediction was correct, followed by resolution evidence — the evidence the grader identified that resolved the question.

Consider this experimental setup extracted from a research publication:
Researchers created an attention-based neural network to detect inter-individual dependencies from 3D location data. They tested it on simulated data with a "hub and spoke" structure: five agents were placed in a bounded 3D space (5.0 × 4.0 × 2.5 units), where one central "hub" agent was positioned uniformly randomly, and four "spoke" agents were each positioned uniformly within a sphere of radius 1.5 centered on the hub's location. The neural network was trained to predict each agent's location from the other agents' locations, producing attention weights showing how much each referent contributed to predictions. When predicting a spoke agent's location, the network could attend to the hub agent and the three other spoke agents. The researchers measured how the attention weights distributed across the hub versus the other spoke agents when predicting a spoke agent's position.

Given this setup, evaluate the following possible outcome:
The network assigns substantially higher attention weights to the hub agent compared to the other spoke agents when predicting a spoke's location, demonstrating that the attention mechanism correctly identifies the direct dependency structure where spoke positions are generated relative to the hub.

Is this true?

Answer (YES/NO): YES